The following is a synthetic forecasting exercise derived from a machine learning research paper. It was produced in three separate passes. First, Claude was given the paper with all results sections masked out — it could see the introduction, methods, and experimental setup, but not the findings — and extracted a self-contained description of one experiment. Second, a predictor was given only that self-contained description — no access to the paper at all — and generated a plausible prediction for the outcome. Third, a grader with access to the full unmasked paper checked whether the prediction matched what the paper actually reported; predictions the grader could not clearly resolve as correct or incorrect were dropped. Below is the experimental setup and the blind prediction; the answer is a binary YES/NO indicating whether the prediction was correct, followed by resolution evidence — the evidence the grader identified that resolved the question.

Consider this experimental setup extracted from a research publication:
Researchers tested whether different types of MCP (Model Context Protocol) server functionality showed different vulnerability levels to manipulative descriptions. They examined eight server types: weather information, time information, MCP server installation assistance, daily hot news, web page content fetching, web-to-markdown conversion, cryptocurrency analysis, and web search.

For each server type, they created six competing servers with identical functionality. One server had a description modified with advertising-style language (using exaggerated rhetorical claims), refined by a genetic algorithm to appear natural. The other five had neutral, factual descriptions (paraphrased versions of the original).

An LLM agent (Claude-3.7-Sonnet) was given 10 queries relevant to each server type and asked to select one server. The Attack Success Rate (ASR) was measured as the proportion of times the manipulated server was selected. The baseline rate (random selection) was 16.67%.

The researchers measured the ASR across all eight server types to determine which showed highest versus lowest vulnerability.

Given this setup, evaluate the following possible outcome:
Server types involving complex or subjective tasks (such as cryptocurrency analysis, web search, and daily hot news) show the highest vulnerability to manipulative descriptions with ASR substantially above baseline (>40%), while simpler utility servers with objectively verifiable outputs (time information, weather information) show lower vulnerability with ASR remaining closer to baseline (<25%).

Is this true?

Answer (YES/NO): NO